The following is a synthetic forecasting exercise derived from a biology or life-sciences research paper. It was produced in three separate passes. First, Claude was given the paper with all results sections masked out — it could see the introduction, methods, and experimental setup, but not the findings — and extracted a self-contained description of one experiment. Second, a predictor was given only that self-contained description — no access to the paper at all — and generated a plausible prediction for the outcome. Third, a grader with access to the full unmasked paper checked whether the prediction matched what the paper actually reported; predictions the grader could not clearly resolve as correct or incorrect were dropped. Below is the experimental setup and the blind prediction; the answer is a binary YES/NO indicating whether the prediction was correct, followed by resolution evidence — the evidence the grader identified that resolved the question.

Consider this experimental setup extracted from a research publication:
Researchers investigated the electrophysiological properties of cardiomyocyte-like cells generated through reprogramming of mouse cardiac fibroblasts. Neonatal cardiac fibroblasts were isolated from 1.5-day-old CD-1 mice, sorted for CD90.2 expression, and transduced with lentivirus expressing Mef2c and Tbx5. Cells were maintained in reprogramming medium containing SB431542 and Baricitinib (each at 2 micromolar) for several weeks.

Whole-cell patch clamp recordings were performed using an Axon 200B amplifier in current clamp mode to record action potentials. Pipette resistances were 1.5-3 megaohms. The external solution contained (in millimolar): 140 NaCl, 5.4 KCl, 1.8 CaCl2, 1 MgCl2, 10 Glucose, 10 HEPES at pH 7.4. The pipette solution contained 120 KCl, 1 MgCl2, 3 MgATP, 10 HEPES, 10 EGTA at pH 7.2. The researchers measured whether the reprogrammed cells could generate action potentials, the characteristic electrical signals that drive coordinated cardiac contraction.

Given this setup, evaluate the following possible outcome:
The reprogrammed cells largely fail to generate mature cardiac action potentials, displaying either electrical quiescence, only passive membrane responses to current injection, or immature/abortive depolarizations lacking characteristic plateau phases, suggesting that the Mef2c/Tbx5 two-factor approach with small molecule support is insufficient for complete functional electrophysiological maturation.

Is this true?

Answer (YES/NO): NO